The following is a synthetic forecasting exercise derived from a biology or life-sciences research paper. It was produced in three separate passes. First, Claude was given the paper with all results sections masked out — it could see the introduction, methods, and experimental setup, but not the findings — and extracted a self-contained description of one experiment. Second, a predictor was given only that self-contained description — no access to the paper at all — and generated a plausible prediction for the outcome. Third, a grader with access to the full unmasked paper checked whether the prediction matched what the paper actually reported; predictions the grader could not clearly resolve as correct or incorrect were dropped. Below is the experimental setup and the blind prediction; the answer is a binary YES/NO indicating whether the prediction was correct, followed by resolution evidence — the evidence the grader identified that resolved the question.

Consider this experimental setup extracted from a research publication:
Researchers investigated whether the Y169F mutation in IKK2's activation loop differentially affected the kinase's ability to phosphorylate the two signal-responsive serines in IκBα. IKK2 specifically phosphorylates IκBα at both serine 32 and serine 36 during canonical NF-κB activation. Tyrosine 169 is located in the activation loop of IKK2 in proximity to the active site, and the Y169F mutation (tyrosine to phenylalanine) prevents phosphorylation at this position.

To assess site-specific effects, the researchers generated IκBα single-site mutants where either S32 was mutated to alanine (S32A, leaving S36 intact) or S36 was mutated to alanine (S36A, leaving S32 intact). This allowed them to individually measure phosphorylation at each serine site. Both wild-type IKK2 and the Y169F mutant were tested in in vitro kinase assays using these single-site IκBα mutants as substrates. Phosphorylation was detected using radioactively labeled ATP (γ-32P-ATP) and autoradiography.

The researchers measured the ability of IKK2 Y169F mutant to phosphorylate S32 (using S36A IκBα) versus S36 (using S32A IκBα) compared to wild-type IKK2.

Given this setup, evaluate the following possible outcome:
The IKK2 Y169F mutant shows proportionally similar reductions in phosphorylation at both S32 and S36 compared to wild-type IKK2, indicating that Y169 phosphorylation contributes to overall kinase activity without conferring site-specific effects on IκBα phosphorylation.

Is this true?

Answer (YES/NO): NO